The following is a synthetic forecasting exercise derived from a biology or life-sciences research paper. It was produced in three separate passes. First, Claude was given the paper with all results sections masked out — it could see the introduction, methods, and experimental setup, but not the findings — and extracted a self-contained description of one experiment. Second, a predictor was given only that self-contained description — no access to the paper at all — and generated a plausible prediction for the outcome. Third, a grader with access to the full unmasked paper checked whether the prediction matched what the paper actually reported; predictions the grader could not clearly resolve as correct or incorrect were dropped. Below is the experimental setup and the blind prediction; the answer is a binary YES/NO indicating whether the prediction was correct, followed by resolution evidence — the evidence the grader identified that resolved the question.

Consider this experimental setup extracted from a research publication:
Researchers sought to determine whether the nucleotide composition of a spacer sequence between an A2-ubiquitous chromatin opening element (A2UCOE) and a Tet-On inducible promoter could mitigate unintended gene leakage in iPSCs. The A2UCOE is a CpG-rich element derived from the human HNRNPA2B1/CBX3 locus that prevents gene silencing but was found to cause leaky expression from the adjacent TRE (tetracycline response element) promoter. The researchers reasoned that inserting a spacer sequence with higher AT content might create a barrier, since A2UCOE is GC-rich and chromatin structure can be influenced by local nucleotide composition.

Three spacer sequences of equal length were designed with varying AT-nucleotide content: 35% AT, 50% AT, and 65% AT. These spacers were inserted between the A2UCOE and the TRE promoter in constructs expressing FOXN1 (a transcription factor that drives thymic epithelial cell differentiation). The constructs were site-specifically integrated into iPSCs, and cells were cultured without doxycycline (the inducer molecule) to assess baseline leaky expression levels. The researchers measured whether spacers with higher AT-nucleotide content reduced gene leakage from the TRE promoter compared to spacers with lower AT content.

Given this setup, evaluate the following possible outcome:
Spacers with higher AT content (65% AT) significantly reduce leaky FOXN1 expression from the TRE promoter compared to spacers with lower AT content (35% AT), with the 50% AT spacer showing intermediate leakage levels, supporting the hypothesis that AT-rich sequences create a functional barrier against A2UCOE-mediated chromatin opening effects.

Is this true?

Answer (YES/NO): NO